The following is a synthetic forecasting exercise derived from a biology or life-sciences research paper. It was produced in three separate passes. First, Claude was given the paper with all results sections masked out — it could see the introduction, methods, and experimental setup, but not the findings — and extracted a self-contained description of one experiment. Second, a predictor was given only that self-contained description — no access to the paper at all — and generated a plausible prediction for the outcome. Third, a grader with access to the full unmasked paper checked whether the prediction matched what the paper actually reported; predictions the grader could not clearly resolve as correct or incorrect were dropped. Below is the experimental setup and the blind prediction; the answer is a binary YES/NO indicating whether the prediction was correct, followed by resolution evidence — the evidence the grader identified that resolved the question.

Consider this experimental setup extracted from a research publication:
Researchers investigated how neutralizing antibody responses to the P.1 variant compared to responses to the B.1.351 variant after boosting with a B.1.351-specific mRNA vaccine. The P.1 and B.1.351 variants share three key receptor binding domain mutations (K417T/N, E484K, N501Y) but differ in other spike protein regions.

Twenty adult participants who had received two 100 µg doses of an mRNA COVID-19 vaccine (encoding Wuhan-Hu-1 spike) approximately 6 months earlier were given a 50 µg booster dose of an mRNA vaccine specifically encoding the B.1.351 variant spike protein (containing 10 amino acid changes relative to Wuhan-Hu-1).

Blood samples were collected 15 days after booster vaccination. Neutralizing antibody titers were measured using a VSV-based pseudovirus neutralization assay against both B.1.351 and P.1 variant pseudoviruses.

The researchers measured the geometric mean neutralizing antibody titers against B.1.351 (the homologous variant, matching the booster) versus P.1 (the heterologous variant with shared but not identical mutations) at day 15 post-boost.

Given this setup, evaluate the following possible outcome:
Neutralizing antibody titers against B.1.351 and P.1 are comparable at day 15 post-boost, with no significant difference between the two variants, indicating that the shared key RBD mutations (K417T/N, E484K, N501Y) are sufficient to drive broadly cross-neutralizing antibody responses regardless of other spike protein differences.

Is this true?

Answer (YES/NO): YES